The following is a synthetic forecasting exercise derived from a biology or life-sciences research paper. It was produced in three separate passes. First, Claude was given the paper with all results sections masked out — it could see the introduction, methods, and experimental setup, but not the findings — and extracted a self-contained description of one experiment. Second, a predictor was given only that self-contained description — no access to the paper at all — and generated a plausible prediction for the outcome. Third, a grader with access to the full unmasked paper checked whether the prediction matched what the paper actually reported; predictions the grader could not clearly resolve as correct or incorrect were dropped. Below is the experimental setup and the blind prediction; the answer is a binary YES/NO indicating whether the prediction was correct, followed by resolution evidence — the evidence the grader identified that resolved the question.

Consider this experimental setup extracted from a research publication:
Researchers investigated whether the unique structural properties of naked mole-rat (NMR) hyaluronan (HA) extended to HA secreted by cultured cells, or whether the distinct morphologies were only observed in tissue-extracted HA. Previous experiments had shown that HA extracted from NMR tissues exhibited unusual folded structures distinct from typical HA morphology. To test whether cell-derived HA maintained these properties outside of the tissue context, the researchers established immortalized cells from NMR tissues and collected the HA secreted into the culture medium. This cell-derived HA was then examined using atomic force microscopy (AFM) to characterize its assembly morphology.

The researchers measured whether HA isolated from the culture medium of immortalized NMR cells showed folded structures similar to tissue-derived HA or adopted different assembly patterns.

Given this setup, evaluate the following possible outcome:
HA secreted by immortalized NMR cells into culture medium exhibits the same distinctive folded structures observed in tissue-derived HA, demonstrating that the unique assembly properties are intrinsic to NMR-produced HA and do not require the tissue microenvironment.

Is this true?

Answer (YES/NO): YES